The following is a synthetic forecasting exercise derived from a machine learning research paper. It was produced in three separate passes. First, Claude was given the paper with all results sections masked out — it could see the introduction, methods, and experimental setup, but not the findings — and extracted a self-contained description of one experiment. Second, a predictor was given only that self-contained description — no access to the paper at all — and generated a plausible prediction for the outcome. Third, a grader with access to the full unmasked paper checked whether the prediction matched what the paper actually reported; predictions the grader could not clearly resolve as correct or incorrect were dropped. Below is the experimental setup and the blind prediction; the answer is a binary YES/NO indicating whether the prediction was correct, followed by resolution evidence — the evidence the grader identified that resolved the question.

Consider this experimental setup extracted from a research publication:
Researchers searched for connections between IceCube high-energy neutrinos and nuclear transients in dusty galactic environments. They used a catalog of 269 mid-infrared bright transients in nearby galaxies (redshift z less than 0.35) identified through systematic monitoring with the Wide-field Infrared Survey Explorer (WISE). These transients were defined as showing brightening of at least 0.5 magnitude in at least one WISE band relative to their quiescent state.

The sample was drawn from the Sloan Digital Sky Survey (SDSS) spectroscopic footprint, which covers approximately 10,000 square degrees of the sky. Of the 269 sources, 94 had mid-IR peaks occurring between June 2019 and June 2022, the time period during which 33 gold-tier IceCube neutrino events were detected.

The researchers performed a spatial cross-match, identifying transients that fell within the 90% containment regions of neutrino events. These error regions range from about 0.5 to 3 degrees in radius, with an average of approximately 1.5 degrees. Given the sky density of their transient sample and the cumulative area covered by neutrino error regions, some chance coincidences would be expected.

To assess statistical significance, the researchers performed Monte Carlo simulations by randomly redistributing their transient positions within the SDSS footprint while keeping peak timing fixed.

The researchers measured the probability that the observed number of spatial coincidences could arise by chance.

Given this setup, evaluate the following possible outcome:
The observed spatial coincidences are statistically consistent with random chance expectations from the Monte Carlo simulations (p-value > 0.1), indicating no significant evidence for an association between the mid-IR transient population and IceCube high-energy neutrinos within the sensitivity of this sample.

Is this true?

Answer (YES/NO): NO